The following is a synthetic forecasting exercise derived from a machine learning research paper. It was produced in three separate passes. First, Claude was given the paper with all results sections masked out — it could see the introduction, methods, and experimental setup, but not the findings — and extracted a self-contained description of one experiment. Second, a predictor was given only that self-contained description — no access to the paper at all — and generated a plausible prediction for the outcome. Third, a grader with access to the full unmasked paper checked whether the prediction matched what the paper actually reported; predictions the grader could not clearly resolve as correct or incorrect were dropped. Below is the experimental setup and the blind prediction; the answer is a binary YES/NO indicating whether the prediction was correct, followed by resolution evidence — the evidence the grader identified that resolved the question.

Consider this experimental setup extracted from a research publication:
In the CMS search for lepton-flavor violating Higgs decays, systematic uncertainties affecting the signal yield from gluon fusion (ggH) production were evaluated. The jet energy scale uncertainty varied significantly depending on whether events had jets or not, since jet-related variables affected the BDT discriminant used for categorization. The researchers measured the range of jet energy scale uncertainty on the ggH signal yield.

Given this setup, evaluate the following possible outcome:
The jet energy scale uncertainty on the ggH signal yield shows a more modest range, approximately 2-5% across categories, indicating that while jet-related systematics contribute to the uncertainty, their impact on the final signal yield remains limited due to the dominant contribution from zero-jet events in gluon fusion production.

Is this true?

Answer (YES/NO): NO